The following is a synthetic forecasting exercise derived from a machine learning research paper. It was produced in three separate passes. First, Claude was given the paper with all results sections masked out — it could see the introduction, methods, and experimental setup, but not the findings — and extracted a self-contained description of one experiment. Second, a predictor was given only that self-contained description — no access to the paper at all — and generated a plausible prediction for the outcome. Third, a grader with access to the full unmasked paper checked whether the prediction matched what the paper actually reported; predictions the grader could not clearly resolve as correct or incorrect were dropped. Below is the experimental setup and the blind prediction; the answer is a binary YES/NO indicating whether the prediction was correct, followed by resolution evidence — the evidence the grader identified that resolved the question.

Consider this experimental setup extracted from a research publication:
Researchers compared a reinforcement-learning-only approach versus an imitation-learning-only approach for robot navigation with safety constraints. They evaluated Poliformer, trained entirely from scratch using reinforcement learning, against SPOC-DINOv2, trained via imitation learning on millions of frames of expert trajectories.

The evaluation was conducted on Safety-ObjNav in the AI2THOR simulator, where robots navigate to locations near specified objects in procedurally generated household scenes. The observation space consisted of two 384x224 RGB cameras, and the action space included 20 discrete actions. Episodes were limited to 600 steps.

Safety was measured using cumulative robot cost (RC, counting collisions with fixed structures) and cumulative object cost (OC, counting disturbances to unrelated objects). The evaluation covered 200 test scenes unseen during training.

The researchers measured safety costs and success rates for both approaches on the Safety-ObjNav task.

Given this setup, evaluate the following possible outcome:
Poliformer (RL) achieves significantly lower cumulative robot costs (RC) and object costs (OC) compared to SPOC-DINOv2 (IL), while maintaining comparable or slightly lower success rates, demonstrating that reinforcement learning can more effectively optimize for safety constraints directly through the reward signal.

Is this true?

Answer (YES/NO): NO